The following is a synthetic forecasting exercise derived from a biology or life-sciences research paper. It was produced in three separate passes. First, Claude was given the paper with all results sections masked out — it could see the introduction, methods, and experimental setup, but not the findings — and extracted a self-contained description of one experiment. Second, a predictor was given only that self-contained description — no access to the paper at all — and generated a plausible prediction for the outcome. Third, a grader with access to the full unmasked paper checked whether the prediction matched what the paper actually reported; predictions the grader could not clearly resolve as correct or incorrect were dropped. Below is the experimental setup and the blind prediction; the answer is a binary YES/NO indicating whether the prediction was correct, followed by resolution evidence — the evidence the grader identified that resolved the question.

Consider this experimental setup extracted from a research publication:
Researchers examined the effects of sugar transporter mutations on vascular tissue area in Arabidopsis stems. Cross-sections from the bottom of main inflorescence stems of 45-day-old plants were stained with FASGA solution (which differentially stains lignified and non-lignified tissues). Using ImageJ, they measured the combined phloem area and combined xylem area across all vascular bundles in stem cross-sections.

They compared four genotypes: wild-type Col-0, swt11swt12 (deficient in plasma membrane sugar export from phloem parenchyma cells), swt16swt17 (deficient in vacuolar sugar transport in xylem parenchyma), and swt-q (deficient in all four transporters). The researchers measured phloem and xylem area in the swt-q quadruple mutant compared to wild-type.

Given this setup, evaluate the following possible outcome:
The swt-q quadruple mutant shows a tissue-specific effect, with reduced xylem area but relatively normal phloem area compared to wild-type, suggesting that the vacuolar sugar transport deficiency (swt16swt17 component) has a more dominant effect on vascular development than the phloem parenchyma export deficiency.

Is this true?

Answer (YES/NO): NO